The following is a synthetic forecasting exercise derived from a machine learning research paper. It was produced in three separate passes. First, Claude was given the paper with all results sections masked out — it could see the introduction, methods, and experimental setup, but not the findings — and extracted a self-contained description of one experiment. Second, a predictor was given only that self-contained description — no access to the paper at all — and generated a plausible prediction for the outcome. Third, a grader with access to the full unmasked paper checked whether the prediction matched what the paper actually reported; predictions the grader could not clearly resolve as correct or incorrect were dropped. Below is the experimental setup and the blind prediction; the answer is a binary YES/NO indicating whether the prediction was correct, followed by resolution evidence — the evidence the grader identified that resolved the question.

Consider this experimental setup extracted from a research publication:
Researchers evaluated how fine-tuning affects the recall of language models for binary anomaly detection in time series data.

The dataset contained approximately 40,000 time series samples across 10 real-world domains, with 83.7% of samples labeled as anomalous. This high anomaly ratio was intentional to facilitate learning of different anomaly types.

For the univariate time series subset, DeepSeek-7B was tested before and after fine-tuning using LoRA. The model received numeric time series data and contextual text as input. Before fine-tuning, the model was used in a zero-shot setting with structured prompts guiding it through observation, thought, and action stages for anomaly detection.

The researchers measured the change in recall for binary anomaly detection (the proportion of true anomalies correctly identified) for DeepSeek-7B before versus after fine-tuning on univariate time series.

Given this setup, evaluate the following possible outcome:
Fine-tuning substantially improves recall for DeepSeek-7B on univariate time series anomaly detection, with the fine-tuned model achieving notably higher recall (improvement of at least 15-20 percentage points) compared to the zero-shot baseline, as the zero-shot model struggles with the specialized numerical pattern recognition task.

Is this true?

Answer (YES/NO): NO